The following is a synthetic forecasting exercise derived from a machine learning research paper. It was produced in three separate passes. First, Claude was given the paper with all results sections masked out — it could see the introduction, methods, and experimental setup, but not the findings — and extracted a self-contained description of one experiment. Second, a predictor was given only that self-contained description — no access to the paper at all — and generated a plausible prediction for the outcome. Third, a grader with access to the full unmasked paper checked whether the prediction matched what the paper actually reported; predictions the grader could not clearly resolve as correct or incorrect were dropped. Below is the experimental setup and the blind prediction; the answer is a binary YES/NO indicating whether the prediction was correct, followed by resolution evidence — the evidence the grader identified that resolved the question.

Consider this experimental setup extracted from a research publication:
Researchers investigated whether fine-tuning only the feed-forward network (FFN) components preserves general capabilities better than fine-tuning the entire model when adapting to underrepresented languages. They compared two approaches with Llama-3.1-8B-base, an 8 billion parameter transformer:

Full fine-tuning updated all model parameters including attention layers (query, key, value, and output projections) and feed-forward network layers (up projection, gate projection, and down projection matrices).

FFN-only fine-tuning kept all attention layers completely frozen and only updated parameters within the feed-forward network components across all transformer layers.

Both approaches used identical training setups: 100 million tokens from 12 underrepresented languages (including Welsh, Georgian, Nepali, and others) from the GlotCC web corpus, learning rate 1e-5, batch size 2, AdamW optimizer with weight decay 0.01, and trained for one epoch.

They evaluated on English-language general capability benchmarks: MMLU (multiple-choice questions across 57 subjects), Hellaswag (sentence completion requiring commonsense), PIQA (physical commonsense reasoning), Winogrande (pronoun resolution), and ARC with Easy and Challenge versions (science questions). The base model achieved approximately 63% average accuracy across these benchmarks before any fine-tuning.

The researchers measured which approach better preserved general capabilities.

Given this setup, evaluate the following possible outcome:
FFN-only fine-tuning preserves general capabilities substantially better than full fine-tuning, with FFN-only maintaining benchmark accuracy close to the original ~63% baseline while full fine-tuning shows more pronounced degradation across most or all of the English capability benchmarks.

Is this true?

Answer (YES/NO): NO